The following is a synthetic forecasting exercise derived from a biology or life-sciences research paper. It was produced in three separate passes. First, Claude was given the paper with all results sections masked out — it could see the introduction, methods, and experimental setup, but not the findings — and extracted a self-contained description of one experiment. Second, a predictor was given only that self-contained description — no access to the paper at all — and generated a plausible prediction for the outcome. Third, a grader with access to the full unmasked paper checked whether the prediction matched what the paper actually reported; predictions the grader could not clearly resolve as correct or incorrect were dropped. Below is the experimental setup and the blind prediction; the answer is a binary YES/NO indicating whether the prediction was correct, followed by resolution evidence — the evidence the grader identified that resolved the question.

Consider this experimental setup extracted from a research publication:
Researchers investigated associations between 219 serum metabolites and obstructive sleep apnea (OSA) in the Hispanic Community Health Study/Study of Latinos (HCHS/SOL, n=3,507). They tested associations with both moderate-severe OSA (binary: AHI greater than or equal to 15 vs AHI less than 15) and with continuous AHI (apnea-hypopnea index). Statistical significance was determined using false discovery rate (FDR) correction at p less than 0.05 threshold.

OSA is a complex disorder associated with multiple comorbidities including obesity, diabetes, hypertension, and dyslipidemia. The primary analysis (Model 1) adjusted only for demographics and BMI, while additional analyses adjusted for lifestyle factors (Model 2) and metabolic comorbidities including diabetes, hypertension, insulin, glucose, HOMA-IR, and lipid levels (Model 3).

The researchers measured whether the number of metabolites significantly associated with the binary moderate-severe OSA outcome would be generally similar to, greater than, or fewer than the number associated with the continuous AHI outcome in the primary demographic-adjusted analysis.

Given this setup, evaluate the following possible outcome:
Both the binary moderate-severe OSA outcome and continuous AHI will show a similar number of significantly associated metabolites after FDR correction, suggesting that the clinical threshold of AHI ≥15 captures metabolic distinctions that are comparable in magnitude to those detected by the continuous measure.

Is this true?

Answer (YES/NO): NO